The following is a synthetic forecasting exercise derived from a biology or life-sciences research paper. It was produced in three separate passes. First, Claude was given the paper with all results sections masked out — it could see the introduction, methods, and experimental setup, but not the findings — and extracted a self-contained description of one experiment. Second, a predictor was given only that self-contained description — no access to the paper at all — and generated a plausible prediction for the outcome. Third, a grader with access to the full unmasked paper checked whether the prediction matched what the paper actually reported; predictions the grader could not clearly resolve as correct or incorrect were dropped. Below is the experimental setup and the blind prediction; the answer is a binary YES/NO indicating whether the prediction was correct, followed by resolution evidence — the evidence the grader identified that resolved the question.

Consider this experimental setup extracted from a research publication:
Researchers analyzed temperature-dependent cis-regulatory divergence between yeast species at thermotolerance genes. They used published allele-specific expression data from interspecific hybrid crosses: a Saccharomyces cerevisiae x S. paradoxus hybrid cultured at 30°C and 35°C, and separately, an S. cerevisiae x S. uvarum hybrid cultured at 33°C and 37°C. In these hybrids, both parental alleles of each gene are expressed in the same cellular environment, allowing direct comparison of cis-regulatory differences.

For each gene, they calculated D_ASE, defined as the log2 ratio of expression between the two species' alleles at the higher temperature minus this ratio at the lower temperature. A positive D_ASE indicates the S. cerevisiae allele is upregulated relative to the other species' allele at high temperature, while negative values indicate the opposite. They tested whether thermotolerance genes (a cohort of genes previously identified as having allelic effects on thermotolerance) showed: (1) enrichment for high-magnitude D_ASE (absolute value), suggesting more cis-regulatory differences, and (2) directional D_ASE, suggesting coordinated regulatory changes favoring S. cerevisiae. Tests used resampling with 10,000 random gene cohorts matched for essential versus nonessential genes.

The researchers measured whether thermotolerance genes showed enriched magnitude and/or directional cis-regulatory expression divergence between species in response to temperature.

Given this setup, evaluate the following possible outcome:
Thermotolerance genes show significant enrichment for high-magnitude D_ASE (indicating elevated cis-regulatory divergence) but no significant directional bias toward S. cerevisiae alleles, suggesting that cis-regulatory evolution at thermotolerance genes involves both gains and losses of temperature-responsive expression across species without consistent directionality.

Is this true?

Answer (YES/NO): NO